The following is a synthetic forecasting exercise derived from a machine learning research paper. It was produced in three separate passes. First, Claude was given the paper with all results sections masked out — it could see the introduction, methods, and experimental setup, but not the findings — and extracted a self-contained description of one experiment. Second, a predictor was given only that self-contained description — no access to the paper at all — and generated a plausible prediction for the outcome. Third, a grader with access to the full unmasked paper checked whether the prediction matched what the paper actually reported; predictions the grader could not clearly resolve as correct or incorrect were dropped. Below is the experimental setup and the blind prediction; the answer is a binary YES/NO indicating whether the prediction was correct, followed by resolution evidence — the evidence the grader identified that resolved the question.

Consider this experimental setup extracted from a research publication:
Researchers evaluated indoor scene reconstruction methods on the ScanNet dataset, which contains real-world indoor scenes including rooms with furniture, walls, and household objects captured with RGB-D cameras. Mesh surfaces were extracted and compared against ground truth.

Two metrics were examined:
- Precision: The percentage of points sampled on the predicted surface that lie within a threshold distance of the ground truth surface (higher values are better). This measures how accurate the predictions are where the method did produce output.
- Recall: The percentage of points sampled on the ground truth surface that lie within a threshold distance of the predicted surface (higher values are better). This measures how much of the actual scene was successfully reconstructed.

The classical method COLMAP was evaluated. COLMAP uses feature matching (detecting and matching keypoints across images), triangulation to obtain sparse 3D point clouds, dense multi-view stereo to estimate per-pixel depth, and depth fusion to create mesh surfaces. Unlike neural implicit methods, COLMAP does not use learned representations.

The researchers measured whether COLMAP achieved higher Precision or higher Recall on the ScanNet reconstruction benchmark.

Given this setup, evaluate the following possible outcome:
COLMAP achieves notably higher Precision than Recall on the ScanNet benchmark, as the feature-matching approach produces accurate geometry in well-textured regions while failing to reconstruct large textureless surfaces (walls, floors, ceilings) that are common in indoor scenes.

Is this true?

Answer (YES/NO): YES